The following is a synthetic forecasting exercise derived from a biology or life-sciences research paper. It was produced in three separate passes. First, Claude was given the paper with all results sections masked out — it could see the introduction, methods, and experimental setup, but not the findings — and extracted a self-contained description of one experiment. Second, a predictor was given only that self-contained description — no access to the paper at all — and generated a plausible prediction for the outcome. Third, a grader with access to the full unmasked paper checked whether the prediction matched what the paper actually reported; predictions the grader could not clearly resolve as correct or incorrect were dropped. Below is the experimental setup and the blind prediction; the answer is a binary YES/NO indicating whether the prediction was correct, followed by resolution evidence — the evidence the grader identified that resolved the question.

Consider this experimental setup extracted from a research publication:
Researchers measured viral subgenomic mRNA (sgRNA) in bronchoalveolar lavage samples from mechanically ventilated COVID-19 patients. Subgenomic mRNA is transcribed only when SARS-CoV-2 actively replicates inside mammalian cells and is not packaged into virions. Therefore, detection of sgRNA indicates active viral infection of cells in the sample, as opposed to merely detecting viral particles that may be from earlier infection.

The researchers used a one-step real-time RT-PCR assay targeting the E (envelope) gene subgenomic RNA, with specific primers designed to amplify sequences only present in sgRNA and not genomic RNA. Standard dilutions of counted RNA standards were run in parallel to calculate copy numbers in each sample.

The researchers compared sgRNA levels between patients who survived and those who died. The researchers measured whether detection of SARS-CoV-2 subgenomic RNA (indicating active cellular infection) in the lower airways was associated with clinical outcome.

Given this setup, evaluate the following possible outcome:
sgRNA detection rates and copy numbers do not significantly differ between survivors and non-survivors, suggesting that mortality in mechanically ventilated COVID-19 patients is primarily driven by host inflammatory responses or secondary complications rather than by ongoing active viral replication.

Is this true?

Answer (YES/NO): NO